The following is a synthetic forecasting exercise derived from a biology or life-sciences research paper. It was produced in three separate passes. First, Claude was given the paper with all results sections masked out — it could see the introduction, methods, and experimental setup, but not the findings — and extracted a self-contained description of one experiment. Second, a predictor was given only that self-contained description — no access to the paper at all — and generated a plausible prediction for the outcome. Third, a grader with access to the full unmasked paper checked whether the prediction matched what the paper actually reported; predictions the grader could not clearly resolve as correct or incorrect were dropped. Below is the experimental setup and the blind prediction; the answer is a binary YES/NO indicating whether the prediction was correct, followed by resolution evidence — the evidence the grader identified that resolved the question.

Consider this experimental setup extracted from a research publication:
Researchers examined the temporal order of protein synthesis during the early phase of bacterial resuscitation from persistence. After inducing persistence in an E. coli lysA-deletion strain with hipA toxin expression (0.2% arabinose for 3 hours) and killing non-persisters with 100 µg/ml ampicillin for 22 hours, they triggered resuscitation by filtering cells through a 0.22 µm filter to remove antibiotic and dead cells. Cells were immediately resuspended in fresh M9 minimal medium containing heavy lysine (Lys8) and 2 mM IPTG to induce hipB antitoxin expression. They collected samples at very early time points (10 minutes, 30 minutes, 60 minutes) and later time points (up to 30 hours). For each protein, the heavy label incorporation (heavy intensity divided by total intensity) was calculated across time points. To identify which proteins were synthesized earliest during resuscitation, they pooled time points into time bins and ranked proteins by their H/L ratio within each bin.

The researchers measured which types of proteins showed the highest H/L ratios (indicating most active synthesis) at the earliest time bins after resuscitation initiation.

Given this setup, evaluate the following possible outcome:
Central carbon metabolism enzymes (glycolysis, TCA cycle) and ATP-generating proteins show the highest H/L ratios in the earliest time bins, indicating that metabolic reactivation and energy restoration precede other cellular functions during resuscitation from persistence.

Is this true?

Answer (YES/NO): NO